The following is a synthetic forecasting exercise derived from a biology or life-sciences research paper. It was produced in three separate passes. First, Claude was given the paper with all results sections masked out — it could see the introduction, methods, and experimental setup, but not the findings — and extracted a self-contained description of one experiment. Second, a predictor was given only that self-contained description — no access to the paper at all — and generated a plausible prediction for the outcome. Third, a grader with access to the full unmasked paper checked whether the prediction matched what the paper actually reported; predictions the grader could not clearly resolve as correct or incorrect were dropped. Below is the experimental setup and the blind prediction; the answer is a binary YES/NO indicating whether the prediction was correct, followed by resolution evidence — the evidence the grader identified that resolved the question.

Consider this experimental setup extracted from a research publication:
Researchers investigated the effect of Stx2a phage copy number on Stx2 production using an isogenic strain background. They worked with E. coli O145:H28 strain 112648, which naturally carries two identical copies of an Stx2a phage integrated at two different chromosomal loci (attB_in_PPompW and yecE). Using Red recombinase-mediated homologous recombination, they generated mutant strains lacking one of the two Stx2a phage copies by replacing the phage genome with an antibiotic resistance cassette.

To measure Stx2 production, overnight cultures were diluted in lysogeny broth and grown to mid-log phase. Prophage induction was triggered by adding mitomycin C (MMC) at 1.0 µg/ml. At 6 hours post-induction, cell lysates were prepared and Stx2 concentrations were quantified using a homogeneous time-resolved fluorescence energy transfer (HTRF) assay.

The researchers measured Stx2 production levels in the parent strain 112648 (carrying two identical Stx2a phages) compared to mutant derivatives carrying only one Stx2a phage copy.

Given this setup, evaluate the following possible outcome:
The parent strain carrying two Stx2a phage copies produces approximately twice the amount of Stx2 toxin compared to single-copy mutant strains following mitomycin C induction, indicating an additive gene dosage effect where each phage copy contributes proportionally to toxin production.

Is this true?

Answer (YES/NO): YES